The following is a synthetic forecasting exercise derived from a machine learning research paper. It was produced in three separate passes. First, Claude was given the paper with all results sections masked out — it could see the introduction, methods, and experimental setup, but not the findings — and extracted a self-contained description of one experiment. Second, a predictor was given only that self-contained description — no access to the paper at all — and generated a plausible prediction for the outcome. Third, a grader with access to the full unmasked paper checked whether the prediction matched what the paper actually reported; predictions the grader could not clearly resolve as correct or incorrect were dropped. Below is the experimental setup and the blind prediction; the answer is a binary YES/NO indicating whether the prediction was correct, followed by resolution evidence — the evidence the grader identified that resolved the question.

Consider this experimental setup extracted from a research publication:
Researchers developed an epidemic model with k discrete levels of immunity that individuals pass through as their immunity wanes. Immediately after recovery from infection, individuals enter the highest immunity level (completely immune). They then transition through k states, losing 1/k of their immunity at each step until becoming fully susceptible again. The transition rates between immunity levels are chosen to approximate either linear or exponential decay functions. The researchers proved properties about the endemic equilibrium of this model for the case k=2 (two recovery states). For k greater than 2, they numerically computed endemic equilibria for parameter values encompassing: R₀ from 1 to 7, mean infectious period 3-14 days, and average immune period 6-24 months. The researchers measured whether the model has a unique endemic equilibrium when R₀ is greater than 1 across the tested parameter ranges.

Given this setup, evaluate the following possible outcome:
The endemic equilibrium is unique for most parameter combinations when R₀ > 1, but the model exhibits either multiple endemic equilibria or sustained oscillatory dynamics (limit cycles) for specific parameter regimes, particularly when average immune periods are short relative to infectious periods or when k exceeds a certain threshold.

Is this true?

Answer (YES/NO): NO